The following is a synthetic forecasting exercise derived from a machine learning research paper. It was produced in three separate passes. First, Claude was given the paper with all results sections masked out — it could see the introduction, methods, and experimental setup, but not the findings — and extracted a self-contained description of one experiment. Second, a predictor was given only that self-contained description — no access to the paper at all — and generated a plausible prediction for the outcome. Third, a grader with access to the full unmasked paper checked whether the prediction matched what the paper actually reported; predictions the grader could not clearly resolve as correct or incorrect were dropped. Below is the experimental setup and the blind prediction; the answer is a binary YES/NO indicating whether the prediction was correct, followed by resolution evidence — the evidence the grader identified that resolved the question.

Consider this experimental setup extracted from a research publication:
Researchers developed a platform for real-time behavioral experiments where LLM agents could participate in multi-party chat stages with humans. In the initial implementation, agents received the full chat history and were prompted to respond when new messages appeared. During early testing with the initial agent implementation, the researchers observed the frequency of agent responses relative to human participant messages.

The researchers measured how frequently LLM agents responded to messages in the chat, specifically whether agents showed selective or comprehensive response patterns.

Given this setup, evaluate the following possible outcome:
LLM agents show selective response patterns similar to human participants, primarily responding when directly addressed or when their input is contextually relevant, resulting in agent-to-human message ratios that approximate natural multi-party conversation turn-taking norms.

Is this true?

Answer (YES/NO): NO